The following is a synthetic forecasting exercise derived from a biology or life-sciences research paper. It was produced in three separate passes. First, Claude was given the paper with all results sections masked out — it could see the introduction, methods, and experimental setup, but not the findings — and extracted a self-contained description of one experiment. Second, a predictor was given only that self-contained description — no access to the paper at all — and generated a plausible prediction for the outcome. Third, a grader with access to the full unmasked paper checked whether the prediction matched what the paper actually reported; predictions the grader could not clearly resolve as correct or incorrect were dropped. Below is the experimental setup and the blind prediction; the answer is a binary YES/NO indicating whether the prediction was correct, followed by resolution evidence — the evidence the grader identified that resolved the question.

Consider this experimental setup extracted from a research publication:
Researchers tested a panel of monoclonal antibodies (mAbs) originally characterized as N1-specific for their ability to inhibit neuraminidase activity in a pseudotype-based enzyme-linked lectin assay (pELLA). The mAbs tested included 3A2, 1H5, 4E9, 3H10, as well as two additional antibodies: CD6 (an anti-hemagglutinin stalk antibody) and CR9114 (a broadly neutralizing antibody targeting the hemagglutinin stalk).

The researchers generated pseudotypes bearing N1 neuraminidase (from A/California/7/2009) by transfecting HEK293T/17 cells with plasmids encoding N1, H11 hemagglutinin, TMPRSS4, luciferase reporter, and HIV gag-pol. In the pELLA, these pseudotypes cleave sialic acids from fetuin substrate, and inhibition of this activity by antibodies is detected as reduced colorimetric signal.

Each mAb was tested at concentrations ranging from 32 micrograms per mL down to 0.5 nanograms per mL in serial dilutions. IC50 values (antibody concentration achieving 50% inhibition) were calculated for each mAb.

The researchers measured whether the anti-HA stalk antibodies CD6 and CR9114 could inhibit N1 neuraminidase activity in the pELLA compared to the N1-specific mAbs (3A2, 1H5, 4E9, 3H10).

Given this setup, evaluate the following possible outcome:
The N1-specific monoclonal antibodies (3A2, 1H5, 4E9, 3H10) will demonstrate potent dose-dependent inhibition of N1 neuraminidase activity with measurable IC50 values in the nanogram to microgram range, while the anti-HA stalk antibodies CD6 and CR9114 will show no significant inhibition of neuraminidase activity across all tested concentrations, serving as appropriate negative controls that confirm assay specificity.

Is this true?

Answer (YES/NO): NO